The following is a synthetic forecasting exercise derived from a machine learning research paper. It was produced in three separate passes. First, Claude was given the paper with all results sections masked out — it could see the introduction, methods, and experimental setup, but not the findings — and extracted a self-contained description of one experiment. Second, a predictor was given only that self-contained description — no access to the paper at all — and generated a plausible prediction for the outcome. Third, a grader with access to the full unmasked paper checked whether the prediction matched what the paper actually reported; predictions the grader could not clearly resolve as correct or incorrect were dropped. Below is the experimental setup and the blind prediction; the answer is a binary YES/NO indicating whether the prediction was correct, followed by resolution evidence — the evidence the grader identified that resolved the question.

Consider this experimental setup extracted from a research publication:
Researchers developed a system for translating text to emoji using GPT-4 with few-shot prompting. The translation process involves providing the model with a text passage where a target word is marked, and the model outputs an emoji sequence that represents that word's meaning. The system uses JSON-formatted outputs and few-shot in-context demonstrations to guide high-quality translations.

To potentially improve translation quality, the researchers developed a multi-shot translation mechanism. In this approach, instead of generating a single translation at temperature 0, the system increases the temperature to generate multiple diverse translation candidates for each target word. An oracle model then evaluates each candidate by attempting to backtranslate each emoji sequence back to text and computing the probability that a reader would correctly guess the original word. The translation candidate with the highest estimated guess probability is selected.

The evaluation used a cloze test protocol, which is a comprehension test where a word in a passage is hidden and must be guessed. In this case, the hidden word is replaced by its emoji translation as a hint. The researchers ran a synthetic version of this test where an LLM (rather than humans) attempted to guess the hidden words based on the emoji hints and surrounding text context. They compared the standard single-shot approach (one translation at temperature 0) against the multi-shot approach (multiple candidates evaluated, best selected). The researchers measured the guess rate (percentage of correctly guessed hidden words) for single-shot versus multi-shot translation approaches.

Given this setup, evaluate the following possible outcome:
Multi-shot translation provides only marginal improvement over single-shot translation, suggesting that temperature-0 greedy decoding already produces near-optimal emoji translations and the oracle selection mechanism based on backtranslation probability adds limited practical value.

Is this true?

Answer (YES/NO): NO